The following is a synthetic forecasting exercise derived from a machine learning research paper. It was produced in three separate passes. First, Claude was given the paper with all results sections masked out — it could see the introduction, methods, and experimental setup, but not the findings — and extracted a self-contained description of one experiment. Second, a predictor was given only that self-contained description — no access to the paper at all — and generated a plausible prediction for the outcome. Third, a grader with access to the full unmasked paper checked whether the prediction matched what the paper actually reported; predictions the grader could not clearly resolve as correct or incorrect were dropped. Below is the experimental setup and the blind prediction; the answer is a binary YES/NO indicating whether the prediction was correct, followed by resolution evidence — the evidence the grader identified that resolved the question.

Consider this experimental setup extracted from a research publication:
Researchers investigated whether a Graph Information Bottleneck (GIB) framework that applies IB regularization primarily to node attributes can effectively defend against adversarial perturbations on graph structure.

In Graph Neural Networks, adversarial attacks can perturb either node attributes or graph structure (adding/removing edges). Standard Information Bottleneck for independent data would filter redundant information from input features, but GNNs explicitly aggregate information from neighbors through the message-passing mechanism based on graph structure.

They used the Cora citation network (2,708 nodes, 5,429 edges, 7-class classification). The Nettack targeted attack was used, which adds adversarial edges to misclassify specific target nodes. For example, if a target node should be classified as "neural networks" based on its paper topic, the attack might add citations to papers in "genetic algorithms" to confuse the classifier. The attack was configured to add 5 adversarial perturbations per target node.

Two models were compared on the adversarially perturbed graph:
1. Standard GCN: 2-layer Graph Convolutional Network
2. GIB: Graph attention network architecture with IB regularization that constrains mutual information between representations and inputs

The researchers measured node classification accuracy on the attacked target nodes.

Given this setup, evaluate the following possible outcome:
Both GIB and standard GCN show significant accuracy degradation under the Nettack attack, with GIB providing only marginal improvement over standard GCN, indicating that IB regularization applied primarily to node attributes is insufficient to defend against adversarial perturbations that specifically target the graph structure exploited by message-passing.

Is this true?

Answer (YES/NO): YES